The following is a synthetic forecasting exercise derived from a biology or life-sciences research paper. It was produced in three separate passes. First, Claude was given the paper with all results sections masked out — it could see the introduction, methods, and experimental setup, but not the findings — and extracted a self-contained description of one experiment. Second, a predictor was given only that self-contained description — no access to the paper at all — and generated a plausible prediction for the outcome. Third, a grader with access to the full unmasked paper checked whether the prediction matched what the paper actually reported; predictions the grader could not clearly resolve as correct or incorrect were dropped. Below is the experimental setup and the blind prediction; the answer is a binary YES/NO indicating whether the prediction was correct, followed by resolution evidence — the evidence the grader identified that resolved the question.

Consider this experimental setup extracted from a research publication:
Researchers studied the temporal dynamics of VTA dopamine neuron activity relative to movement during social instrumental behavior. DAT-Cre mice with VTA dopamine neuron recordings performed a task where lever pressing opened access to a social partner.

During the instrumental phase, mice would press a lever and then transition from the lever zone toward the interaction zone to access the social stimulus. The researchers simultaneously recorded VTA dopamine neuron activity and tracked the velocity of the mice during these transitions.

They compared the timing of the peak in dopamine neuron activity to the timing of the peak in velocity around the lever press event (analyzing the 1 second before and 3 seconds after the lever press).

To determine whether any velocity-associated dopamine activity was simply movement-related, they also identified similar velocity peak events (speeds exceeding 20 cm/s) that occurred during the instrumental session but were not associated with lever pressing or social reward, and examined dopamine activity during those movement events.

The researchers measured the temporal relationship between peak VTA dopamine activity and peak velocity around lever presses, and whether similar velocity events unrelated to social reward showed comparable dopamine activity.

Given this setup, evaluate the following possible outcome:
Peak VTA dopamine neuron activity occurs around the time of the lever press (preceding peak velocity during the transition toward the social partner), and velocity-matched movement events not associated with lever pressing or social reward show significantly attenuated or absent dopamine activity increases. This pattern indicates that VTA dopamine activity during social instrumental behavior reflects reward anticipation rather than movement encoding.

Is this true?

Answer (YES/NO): YES